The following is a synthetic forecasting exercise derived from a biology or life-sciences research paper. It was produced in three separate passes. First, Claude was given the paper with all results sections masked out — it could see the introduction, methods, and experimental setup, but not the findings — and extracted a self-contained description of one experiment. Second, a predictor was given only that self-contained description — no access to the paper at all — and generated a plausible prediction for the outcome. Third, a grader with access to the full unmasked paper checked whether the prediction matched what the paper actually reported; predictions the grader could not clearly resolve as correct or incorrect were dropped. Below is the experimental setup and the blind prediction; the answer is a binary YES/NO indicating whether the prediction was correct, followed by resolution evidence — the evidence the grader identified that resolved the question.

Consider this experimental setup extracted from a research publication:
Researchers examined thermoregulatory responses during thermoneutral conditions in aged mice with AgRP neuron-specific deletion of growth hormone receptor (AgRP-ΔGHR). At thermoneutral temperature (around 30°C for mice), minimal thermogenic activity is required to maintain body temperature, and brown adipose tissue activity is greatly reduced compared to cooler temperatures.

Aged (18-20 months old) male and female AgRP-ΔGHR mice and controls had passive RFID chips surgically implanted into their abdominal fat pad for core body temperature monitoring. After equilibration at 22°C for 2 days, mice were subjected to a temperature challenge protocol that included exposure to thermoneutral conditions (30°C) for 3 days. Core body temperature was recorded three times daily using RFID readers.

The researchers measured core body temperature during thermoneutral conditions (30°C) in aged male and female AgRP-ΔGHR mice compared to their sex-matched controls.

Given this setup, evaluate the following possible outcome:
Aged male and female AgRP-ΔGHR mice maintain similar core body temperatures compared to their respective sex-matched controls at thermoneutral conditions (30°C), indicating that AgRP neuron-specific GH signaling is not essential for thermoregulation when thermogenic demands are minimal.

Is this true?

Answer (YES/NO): NO